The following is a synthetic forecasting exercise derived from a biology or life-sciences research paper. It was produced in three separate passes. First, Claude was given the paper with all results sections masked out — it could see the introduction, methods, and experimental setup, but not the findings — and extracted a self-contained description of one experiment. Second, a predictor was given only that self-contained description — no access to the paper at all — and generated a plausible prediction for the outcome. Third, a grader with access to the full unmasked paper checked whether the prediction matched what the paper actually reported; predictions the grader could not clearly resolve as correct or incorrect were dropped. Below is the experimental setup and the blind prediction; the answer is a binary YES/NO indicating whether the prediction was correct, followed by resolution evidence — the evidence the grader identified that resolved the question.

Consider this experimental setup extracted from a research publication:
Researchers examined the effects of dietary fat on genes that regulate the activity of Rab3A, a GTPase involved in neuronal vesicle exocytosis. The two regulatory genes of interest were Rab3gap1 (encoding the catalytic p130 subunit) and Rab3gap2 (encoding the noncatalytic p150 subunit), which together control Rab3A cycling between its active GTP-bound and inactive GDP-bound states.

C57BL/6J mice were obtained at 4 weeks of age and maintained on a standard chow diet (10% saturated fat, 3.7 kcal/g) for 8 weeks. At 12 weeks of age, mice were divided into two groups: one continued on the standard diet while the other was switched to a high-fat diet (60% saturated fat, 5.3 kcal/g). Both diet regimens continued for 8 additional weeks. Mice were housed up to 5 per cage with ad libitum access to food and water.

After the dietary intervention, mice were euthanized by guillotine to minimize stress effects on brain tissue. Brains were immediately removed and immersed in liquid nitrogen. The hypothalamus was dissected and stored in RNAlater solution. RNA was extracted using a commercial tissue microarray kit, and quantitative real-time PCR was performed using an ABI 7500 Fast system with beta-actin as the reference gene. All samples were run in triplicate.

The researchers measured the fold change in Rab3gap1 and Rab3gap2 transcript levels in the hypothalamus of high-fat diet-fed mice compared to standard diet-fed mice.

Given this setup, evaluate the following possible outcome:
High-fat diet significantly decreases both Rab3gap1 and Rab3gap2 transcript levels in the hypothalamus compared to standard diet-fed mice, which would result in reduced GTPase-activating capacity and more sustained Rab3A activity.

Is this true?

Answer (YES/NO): YES